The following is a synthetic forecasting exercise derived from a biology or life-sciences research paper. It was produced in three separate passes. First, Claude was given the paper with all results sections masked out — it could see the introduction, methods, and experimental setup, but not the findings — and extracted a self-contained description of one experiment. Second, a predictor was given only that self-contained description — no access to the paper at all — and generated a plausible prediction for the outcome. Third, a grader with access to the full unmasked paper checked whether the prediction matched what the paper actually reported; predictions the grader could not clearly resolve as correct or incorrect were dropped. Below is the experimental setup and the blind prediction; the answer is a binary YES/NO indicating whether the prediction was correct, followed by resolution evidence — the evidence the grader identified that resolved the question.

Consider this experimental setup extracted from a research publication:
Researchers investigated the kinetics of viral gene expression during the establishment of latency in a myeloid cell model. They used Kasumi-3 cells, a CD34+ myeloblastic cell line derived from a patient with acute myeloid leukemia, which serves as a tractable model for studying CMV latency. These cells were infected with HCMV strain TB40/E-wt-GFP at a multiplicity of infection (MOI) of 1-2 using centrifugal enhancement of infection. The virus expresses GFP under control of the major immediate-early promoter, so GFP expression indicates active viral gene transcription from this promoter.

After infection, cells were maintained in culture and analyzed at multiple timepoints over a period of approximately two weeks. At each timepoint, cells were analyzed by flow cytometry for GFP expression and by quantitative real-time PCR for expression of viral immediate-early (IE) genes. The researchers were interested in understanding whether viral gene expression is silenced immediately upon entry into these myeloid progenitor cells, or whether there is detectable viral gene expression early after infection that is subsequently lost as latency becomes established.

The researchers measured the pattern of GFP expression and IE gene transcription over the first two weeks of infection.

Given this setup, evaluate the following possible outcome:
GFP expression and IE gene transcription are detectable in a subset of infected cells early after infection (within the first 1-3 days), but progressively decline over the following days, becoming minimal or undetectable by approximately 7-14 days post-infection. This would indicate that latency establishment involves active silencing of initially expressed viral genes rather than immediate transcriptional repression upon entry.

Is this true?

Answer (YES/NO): NO